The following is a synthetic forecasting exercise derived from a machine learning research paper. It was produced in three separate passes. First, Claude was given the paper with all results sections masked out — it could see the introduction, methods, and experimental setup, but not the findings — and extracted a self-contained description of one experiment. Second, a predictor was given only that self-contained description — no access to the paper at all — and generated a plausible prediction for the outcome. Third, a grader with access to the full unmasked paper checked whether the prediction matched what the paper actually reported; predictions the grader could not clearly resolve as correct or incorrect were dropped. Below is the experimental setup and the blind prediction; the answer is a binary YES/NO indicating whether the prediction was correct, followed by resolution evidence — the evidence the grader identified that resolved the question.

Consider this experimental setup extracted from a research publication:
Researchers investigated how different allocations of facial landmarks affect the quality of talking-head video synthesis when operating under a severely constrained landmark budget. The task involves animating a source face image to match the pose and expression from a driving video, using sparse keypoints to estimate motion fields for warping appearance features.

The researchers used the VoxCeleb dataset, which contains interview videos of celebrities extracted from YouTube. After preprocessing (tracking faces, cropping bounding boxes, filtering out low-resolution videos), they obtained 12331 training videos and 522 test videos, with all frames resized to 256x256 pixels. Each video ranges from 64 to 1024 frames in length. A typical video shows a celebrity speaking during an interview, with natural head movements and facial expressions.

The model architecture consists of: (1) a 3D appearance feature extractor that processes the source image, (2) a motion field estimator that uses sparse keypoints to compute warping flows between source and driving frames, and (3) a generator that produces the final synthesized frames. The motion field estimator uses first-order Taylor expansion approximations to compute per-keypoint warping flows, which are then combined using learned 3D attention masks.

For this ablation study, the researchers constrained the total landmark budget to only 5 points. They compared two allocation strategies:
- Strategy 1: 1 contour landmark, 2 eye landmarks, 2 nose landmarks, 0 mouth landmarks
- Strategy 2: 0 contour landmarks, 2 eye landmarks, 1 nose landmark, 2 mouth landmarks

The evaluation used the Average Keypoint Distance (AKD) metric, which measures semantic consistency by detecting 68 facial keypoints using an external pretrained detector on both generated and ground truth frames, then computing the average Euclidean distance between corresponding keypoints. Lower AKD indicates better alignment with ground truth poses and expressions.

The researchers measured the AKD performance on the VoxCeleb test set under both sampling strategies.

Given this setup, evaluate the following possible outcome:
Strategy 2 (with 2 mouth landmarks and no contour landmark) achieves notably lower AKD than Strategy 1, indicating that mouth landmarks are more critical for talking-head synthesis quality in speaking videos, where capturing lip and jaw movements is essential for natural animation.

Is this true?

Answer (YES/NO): YES